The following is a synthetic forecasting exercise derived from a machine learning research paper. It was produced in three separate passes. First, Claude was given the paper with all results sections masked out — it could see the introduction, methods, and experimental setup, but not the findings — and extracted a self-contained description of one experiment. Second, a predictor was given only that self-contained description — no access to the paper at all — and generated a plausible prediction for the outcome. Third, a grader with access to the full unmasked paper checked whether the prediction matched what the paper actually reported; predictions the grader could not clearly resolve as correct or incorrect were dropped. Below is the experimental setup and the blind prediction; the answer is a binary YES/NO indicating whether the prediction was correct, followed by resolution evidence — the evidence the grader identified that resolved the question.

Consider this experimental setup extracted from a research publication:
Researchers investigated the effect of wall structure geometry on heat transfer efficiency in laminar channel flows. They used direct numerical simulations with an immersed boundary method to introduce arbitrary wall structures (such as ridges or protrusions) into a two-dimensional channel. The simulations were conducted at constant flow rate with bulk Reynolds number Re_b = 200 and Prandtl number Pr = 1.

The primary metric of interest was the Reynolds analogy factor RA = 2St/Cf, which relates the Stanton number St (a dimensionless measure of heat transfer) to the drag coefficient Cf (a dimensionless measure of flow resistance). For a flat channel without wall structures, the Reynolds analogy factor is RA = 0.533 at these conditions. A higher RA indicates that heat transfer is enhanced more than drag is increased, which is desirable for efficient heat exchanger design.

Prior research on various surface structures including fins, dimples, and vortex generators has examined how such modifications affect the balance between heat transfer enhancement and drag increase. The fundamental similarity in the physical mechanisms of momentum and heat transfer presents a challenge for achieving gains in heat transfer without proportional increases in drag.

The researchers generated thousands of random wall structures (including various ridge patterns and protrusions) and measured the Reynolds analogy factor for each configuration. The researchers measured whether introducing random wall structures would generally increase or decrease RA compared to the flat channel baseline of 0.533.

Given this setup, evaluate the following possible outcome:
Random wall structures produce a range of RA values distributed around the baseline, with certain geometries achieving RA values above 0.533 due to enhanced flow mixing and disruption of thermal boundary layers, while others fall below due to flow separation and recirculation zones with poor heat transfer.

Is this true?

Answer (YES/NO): NO